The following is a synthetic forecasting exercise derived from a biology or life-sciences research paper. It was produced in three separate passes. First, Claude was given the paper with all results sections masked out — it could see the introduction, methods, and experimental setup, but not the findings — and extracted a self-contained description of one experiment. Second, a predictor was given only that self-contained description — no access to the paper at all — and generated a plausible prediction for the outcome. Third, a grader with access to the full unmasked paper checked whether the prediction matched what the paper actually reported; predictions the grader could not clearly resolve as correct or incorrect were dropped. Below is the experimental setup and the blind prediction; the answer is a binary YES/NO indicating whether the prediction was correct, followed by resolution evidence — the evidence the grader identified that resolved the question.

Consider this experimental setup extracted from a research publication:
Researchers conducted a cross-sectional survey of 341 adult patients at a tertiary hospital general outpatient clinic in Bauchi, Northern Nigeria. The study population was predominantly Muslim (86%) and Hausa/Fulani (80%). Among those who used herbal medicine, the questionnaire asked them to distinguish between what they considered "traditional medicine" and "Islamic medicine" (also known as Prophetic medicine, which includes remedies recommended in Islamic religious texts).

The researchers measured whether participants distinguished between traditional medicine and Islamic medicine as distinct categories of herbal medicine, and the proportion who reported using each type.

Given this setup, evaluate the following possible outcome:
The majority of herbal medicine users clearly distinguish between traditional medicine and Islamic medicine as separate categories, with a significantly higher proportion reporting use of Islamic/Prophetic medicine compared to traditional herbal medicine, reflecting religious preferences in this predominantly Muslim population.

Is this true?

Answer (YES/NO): NO